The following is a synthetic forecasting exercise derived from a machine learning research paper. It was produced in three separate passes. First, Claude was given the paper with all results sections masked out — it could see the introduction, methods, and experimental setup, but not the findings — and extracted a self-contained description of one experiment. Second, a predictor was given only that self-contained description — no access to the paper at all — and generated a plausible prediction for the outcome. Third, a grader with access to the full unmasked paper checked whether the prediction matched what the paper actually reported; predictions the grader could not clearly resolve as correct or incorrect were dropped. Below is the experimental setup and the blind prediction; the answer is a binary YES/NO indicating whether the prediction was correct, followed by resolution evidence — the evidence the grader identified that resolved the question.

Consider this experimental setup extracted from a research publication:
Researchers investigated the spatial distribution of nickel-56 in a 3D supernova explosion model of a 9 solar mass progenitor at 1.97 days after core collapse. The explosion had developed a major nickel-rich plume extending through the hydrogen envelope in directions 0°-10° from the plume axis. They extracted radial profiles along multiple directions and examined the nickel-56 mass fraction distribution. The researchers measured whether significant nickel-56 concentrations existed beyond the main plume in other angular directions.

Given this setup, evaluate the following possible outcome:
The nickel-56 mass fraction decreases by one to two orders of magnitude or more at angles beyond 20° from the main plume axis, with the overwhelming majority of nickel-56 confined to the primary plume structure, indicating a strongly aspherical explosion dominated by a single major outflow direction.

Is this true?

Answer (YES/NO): NO